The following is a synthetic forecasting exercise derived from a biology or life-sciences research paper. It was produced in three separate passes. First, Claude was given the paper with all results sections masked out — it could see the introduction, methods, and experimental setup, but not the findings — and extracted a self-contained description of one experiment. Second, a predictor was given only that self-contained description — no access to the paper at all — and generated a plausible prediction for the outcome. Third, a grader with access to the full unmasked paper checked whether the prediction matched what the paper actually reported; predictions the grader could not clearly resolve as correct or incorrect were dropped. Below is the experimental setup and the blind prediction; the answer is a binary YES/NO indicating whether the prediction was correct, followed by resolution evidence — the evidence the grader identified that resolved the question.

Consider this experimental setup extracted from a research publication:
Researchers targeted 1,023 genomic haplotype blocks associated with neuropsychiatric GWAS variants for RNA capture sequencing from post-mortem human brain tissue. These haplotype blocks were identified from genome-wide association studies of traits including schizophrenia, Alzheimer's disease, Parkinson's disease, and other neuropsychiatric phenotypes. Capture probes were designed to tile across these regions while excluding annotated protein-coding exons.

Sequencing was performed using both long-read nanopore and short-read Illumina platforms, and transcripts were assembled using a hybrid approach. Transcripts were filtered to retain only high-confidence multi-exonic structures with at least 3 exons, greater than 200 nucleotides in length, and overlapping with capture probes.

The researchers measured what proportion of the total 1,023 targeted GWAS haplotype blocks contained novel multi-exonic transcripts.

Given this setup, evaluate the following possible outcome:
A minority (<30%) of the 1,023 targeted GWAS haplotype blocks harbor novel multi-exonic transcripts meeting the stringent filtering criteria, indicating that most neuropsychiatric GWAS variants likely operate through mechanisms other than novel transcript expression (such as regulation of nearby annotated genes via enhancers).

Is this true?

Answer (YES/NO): NO